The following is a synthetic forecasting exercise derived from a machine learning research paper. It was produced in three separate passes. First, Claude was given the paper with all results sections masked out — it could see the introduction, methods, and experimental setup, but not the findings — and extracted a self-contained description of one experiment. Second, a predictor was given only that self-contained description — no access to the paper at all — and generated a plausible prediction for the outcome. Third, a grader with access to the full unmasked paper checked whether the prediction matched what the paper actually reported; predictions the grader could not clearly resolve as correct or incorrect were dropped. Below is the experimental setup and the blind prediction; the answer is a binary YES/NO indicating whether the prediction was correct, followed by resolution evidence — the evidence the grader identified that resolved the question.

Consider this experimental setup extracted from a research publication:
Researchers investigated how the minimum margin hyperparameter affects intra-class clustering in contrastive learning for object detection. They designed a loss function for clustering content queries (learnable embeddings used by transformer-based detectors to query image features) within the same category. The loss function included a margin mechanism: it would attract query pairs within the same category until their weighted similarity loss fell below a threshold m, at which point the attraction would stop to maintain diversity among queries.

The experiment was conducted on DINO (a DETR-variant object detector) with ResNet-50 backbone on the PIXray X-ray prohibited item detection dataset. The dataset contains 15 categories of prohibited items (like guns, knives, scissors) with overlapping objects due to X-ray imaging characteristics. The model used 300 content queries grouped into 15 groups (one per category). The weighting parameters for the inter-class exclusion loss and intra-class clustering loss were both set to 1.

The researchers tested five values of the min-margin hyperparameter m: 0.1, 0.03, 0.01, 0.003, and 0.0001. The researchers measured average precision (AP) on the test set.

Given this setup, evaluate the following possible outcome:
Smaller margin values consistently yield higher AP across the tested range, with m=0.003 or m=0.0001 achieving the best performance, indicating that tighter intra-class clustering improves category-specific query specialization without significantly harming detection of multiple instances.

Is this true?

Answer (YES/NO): NO